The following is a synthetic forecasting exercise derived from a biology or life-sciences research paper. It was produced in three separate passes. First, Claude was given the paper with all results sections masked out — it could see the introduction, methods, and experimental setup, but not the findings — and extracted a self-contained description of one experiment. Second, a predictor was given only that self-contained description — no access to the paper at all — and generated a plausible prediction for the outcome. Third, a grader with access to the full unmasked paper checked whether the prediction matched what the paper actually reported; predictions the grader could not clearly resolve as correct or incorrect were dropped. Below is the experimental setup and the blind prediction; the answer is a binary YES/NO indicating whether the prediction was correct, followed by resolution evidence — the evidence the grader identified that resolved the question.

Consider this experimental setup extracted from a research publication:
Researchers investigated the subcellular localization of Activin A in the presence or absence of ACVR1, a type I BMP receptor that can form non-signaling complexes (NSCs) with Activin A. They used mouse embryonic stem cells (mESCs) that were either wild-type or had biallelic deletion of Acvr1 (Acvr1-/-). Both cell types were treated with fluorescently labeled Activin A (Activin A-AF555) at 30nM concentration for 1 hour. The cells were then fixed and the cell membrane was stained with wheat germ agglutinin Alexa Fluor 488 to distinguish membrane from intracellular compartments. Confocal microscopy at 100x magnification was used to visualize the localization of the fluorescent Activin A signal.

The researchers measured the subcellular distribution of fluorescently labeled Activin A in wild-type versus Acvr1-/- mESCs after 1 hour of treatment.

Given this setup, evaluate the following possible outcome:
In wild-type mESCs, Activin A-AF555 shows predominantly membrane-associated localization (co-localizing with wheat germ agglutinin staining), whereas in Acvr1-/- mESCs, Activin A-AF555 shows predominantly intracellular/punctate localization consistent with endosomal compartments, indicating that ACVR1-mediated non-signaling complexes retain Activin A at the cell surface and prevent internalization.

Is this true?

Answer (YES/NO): NO